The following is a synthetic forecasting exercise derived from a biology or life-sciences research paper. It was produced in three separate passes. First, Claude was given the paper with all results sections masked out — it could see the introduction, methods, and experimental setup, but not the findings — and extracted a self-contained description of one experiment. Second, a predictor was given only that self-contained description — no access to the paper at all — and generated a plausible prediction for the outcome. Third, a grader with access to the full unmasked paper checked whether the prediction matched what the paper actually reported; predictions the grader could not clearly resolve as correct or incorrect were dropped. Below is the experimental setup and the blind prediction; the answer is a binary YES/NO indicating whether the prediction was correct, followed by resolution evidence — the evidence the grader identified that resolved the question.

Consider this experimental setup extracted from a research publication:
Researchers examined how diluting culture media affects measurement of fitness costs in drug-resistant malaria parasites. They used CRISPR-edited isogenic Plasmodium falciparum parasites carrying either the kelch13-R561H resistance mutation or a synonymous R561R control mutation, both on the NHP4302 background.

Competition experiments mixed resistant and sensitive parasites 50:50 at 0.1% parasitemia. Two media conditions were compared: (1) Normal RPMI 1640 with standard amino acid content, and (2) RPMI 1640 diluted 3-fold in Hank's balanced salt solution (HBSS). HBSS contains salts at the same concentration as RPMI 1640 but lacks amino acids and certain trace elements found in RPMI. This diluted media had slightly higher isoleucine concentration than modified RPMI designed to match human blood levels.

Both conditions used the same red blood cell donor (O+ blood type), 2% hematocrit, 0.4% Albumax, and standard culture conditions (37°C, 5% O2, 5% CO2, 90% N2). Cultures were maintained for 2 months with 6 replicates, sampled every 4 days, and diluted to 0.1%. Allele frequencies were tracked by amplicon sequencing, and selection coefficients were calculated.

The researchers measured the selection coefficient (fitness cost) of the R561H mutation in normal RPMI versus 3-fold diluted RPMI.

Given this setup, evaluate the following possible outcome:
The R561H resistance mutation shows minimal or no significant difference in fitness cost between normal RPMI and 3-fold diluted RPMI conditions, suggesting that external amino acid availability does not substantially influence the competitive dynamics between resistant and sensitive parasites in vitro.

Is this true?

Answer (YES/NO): NO